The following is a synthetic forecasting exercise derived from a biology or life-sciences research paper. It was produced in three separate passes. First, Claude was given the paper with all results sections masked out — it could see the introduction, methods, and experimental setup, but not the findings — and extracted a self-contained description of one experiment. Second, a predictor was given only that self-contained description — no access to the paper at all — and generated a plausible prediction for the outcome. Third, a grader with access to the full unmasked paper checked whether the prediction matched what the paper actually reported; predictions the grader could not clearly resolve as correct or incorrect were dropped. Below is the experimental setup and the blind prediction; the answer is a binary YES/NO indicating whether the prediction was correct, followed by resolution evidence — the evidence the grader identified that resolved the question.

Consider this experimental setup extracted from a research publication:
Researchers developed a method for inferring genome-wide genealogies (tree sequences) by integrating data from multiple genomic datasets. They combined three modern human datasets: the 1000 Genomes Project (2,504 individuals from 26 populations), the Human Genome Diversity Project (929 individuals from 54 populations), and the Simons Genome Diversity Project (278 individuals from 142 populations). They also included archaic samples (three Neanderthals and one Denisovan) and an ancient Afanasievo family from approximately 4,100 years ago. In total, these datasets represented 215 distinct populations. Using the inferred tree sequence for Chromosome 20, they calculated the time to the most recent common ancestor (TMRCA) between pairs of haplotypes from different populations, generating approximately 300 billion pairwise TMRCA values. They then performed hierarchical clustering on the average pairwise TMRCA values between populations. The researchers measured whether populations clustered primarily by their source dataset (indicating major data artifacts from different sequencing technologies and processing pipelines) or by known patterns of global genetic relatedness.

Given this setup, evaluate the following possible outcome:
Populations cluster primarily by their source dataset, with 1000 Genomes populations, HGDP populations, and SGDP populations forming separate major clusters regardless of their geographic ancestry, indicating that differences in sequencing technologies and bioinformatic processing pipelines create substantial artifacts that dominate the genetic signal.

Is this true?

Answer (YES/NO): NO